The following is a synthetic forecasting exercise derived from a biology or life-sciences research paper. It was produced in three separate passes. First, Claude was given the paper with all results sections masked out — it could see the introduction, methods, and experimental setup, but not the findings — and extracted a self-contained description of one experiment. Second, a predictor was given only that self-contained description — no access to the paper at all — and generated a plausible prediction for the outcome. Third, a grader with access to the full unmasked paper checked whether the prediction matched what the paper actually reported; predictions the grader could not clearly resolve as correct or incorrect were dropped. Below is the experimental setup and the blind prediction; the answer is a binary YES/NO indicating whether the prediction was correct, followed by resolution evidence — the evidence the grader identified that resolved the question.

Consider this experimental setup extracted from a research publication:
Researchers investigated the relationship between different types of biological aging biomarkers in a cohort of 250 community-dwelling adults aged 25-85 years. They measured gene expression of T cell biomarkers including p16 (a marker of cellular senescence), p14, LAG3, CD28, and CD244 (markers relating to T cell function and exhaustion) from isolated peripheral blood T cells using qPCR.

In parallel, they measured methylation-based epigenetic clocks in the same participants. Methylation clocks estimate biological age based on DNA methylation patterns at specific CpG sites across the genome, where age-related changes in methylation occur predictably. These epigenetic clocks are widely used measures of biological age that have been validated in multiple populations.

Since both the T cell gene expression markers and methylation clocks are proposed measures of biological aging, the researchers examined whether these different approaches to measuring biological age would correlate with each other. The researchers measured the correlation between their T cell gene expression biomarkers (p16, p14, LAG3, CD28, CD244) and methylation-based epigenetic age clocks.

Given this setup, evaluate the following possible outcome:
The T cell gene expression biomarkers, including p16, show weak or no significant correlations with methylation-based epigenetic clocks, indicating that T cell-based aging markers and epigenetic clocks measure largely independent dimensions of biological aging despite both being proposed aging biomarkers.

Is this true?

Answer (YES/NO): YES